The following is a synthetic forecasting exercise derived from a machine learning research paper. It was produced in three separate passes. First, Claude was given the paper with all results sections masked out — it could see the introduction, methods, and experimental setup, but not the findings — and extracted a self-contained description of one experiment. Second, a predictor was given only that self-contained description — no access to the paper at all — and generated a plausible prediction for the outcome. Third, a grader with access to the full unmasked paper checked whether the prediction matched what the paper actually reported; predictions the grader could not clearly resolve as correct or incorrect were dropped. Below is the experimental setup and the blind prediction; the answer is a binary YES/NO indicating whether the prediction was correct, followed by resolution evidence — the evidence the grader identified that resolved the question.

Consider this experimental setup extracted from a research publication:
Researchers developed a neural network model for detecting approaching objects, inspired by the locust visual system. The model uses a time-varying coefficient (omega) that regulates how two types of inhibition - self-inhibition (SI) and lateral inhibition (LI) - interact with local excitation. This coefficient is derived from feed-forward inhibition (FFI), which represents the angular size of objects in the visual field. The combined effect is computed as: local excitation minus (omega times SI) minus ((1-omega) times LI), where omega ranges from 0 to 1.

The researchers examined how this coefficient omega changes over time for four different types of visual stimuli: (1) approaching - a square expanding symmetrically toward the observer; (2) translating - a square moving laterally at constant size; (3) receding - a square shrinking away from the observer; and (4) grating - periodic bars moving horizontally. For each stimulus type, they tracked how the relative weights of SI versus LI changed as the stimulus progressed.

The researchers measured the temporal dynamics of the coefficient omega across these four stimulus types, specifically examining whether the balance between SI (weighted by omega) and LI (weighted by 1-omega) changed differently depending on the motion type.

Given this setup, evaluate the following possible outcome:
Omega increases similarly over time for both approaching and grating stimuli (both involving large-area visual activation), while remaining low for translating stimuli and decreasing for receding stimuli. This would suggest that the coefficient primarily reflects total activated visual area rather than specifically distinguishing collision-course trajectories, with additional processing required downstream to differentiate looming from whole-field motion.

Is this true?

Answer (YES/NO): NO